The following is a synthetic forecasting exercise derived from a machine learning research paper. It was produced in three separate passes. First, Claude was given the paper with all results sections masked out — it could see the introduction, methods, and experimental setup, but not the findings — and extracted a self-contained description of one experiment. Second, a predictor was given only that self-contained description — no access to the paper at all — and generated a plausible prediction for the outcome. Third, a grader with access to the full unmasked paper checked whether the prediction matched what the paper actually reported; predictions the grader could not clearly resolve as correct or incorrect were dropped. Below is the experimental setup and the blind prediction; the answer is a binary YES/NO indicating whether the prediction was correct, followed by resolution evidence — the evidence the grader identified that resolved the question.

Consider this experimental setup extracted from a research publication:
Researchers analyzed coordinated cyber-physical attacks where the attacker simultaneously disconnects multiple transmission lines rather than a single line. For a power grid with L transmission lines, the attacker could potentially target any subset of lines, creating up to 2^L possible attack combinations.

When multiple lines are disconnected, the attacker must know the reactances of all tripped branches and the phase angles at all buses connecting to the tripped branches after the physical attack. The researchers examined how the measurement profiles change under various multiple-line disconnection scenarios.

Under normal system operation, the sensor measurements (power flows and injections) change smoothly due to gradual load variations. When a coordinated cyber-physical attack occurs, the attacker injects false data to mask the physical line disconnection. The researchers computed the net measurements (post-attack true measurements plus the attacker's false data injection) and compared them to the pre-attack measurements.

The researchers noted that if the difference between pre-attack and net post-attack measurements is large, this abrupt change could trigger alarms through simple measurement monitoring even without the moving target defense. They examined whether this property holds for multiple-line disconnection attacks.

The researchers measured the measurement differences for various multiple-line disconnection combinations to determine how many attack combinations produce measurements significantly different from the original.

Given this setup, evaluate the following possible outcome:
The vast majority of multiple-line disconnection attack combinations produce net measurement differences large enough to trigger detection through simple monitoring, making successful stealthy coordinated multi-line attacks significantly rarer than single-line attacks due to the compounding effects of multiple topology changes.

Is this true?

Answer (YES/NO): YES